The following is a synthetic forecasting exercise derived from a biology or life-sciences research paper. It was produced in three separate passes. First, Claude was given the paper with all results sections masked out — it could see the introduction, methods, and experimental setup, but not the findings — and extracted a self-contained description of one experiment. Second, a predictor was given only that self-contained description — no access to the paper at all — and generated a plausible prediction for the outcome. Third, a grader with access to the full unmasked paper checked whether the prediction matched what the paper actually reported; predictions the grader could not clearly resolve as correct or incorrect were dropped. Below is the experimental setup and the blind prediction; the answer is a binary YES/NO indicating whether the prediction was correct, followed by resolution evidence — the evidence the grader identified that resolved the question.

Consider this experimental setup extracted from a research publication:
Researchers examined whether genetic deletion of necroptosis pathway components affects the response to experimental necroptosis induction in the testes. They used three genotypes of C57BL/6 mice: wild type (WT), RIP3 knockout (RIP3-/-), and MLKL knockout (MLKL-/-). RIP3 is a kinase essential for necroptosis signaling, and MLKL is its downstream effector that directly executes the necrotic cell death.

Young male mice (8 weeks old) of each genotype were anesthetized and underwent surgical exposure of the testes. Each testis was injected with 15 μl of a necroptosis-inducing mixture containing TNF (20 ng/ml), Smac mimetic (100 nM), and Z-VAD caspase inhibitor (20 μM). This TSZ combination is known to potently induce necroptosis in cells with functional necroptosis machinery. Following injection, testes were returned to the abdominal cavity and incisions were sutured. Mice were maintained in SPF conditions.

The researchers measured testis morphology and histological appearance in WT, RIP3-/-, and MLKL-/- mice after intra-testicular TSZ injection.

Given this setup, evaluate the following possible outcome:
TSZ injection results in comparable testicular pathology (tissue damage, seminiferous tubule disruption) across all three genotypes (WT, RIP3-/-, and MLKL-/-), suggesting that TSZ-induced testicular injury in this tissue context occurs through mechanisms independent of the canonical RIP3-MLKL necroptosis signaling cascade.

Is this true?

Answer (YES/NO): NO